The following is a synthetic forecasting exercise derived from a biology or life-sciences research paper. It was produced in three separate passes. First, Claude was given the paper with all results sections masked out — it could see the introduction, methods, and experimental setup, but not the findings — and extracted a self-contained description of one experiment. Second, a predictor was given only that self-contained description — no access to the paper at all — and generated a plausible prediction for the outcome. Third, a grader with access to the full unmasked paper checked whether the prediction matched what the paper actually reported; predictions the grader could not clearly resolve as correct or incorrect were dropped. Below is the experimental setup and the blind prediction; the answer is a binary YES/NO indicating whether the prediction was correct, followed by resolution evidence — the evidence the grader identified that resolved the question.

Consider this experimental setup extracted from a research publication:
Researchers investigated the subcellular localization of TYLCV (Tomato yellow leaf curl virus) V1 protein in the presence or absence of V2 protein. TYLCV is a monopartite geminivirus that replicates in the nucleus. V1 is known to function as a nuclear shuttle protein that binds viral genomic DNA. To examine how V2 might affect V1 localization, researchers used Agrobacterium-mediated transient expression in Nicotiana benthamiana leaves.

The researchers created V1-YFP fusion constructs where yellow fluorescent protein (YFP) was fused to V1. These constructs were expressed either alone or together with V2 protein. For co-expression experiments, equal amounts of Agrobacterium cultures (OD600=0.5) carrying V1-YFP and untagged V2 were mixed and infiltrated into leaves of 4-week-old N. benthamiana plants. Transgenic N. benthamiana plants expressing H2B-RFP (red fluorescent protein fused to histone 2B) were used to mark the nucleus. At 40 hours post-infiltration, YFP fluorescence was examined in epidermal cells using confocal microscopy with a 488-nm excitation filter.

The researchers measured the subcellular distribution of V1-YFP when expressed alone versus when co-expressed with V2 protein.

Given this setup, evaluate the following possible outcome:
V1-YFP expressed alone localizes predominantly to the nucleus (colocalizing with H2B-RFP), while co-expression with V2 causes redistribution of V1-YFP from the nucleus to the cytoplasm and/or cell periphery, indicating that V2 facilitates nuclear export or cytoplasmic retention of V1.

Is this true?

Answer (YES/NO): NO